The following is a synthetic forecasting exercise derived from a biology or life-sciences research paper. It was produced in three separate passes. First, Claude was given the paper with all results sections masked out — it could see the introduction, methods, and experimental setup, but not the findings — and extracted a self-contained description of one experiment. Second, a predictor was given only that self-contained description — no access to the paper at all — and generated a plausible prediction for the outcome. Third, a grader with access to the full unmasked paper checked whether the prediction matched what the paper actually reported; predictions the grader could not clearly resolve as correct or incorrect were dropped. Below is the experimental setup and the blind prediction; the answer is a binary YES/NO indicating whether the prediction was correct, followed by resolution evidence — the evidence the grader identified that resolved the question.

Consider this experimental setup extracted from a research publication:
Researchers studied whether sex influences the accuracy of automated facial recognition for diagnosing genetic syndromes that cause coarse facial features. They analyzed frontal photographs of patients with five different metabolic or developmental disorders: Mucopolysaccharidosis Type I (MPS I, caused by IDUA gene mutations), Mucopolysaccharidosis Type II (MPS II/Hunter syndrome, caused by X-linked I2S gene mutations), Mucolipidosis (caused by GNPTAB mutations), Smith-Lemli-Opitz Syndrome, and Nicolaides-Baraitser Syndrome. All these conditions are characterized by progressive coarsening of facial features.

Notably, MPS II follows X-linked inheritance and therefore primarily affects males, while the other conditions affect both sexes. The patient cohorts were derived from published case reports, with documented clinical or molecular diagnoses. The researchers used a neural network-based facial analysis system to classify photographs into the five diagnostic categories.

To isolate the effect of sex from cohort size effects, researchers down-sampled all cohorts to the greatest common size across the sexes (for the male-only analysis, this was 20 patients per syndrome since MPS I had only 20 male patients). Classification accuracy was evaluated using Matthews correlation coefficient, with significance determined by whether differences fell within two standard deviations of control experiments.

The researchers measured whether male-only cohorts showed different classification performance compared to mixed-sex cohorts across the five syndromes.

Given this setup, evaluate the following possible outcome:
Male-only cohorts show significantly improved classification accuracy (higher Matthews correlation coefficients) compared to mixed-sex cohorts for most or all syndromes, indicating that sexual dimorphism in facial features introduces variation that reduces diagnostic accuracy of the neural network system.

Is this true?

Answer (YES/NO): NO